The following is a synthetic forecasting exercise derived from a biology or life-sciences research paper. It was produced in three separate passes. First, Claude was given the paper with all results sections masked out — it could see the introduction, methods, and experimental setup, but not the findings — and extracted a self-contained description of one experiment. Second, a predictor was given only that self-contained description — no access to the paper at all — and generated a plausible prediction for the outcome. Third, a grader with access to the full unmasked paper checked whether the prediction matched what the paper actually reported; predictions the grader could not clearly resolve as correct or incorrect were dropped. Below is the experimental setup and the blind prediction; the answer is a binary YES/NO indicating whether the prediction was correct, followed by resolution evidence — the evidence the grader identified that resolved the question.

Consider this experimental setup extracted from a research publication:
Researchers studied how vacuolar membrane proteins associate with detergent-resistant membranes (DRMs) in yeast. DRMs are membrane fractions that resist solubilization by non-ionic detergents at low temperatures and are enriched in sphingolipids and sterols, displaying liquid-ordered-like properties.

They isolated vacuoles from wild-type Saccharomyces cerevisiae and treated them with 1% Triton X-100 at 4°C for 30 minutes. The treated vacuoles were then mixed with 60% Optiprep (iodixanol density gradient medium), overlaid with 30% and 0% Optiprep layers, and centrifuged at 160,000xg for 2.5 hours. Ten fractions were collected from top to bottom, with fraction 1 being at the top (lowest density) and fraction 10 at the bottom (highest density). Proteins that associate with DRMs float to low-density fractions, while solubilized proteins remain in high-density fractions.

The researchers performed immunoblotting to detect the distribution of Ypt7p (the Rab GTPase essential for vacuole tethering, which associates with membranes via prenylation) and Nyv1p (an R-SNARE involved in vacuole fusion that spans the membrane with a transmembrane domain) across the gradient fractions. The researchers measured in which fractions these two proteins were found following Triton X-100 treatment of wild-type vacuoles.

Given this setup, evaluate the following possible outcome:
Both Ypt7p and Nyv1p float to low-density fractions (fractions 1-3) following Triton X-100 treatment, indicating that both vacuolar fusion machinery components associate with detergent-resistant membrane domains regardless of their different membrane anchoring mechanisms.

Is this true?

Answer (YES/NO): NO